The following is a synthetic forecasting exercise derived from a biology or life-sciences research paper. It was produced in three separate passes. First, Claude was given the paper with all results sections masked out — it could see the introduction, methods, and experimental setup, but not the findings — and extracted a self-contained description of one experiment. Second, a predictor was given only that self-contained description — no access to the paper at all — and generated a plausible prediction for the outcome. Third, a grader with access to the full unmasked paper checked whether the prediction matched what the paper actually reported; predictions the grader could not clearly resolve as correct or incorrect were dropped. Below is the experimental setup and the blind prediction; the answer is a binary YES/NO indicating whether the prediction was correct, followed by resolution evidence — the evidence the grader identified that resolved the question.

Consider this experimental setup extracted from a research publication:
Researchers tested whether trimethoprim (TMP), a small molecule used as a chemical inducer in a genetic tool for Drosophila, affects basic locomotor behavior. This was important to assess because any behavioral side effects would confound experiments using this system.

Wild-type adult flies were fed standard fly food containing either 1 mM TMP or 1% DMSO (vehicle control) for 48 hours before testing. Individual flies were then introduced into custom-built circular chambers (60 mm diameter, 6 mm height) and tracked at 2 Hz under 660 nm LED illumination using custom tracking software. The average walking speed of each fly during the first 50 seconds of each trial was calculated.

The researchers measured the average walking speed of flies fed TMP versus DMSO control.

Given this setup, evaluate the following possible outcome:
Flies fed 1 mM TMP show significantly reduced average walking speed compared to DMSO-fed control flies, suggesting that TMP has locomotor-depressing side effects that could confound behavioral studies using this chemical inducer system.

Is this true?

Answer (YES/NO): NO